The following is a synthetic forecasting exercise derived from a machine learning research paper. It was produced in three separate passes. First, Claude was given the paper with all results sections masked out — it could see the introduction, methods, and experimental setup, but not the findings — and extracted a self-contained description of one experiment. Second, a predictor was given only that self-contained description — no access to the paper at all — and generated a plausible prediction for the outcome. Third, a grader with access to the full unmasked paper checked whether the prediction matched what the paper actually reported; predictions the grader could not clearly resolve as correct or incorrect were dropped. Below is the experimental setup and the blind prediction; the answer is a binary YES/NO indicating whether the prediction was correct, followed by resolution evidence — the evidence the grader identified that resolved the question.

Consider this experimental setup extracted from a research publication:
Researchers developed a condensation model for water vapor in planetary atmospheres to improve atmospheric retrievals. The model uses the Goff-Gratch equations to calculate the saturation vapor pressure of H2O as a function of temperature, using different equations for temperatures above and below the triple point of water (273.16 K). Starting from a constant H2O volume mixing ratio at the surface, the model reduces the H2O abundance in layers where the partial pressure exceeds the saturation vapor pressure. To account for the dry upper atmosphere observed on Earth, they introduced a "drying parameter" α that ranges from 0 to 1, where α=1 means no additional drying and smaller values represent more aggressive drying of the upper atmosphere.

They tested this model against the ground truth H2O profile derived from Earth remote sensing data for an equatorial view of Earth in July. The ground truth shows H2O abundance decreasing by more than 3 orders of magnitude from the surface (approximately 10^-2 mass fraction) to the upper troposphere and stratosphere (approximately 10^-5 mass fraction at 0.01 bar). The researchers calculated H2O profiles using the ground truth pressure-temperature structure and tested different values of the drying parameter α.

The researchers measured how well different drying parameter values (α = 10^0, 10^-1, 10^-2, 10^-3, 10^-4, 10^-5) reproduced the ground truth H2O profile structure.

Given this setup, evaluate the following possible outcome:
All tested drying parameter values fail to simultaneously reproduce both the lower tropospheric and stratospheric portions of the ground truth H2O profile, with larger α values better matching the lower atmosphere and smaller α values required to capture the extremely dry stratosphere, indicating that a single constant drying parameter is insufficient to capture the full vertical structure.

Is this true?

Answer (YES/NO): NO